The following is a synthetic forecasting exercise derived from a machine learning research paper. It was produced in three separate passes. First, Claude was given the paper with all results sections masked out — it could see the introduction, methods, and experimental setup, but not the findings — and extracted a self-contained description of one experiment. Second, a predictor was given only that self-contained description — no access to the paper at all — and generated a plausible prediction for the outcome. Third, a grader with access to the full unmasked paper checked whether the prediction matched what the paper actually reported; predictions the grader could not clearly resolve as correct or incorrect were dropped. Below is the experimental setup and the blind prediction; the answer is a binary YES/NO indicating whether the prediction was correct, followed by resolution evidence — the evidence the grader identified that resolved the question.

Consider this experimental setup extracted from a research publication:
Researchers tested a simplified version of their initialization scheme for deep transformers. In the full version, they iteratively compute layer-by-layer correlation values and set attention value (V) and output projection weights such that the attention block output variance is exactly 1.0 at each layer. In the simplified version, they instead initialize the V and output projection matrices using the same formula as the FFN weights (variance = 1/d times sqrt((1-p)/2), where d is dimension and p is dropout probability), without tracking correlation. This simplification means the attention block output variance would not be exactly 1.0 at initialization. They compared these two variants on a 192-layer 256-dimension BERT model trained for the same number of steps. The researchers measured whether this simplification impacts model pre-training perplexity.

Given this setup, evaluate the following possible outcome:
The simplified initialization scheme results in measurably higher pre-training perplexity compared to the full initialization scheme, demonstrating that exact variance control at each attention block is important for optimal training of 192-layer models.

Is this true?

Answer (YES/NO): NO